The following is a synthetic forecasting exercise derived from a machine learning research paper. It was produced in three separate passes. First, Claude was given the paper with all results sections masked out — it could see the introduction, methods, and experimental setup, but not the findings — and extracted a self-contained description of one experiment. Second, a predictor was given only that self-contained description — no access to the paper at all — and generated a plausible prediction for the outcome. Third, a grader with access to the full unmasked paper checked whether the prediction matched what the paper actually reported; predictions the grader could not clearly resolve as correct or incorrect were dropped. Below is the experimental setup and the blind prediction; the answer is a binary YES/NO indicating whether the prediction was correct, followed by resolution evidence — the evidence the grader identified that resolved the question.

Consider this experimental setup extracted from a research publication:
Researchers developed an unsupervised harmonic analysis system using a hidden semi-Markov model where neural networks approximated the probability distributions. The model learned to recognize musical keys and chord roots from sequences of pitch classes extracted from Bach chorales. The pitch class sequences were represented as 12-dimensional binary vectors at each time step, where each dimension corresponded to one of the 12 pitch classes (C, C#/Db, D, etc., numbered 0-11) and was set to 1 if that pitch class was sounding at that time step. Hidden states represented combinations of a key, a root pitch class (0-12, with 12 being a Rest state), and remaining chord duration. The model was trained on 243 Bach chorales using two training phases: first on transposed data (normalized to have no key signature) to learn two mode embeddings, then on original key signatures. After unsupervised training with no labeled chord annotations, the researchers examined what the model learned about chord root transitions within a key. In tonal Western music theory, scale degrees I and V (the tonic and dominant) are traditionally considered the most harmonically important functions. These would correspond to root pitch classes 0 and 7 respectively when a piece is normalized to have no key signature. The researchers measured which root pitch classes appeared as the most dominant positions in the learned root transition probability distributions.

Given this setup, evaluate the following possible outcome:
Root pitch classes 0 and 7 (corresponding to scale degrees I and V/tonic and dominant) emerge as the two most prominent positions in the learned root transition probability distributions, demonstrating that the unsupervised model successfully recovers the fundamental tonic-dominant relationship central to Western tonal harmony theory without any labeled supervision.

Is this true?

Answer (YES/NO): YES